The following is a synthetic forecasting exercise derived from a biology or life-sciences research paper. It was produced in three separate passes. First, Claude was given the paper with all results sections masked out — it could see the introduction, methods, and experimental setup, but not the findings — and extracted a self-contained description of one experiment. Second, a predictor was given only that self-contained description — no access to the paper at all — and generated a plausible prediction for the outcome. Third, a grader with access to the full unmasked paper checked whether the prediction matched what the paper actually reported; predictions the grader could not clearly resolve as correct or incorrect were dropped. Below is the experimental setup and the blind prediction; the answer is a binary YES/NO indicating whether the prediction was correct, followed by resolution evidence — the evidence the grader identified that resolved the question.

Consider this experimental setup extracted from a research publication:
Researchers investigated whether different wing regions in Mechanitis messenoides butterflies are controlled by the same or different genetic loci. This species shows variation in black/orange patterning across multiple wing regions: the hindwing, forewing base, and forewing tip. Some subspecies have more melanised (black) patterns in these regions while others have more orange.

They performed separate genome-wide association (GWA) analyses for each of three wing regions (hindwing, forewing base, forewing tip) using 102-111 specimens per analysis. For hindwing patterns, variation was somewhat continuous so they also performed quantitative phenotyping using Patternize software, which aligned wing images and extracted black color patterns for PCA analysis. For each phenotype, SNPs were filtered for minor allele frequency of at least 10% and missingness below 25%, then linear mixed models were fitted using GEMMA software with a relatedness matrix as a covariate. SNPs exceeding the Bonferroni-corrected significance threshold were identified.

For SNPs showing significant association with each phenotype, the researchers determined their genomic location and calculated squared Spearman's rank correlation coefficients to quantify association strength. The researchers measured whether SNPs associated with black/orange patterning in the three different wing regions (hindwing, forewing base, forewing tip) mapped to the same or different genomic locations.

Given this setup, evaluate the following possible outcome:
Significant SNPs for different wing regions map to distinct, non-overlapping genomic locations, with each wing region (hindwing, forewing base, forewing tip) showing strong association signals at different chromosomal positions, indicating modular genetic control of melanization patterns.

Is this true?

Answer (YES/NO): NO